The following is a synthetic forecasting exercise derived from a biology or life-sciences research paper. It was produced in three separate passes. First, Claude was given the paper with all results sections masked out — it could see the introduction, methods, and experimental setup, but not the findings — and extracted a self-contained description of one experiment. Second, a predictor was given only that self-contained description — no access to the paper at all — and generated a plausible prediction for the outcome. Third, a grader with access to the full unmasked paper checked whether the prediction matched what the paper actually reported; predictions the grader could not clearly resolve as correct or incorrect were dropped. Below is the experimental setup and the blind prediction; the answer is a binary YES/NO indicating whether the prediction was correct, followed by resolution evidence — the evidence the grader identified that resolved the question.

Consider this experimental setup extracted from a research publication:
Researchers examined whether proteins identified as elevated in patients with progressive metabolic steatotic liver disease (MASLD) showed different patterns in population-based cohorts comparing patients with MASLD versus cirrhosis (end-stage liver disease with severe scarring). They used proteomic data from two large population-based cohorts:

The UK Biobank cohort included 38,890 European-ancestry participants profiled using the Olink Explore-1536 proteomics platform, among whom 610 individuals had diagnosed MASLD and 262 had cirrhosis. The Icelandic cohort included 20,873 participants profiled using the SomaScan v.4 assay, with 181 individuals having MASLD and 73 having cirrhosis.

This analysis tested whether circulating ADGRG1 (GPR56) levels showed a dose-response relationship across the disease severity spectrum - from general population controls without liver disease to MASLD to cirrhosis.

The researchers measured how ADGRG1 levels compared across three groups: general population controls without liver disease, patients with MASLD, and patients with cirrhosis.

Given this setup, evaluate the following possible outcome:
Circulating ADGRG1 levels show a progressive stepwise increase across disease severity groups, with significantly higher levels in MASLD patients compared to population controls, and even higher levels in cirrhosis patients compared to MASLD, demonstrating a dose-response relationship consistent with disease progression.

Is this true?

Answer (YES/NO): YES